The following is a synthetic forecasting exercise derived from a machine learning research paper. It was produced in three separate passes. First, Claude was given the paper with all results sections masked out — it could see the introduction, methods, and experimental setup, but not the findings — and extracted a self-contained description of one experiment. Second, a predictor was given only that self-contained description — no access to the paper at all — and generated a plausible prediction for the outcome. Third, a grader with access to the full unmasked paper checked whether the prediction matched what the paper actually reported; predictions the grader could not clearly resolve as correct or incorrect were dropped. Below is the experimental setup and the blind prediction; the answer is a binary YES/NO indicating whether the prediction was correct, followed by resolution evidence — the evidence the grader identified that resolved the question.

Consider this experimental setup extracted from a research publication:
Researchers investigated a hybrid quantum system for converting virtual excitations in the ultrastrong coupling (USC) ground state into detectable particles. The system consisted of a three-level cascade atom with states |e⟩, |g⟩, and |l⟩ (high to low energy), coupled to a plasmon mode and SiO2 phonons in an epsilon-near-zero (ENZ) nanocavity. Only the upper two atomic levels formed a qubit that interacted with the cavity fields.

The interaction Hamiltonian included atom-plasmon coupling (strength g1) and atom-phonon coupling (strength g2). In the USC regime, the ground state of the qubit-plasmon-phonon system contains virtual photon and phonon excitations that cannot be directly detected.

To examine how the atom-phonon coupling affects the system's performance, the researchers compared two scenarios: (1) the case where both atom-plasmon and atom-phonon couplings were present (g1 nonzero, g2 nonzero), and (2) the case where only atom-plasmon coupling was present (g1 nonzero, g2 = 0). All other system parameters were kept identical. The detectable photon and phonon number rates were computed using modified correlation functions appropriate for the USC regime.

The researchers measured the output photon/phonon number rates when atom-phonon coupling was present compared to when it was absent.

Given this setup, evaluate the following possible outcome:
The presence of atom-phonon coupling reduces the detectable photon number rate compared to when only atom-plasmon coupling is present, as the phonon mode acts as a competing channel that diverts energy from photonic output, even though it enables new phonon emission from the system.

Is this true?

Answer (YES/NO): NO